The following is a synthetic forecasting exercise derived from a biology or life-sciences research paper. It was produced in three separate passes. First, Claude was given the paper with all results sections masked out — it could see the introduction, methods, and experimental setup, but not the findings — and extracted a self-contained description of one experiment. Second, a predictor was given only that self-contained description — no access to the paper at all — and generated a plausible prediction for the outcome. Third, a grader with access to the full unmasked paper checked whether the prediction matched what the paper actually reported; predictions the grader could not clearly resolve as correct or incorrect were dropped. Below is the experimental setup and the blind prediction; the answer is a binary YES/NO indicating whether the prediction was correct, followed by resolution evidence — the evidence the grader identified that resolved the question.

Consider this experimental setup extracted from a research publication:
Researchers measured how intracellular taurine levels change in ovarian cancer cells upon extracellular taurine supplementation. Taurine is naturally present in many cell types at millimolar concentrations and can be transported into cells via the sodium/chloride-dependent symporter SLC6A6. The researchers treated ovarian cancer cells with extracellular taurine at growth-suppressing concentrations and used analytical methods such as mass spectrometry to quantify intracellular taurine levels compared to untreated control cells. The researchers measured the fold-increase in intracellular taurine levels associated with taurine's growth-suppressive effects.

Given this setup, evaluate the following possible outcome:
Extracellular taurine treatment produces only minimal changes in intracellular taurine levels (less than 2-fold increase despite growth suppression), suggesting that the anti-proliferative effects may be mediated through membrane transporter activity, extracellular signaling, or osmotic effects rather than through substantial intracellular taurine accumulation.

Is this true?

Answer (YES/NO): NO